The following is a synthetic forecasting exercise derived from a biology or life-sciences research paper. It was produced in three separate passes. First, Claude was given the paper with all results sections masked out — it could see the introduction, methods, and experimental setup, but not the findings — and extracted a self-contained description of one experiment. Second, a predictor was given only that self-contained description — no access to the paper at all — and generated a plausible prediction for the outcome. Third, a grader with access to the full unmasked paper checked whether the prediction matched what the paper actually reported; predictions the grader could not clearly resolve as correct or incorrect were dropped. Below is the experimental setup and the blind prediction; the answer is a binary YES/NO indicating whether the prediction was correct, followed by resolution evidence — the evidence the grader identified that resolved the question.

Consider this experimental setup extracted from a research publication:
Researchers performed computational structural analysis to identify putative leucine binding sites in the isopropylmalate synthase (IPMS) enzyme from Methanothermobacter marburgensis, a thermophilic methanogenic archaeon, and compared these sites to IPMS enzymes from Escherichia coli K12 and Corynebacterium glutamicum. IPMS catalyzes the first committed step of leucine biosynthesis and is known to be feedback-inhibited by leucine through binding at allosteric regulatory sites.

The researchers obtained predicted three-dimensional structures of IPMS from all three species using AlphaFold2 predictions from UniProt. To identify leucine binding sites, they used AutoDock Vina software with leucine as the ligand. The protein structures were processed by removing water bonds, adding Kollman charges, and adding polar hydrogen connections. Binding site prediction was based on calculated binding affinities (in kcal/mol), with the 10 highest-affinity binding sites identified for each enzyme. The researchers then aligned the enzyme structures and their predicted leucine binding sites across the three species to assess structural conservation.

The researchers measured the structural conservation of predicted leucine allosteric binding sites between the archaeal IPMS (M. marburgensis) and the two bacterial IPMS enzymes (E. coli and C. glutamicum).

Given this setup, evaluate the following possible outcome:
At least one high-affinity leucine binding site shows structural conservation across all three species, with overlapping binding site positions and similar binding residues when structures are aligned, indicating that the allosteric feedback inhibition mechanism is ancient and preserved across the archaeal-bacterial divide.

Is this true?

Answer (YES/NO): YES